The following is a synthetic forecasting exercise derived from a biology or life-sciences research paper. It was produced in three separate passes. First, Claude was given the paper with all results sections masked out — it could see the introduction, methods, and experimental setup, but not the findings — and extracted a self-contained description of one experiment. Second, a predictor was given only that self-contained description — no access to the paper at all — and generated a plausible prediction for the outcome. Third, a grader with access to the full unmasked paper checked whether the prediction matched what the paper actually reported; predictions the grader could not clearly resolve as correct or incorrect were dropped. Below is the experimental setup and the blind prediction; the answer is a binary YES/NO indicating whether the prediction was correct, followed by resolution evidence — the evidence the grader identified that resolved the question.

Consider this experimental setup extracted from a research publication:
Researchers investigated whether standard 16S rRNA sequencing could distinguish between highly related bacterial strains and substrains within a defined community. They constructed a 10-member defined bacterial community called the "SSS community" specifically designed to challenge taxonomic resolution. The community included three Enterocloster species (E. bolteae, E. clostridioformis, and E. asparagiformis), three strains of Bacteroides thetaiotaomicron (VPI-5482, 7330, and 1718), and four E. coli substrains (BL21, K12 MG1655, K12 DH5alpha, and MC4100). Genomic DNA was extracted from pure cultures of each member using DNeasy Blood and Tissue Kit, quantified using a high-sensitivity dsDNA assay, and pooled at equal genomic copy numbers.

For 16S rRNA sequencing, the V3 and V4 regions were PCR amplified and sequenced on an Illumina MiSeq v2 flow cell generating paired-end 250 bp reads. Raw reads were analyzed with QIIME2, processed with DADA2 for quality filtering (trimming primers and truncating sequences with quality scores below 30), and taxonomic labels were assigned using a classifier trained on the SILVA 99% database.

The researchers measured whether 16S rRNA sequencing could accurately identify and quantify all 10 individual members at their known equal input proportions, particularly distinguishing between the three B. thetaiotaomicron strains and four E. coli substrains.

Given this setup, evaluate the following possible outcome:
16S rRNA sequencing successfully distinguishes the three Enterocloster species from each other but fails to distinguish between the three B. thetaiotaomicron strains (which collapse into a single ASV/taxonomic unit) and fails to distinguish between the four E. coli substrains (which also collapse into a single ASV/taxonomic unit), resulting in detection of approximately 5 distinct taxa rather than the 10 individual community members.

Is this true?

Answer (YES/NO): NO